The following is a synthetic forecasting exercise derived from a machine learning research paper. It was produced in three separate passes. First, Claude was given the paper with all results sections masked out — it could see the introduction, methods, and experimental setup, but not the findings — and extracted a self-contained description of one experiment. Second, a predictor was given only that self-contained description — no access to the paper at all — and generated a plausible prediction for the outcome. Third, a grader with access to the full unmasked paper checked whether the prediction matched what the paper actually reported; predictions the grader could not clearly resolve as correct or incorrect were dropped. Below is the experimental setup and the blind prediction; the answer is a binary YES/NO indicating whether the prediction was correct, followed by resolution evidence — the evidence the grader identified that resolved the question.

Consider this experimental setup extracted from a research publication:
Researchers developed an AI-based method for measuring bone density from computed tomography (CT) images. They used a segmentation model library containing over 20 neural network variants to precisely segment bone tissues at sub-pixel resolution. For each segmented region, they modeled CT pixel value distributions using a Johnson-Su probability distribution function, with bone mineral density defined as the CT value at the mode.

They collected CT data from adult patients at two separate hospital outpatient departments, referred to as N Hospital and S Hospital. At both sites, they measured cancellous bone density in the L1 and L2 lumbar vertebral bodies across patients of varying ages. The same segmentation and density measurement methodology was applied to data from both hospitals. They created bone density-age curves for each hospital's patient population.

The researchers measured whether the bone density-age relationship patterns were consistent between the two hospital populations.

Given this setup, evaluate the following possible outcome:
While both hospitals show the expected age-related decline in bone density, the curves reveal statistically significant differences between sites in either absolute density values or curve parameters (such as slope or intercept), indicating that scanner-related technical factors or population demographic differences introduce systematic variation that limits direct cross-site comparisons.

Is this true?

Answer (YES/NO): NO